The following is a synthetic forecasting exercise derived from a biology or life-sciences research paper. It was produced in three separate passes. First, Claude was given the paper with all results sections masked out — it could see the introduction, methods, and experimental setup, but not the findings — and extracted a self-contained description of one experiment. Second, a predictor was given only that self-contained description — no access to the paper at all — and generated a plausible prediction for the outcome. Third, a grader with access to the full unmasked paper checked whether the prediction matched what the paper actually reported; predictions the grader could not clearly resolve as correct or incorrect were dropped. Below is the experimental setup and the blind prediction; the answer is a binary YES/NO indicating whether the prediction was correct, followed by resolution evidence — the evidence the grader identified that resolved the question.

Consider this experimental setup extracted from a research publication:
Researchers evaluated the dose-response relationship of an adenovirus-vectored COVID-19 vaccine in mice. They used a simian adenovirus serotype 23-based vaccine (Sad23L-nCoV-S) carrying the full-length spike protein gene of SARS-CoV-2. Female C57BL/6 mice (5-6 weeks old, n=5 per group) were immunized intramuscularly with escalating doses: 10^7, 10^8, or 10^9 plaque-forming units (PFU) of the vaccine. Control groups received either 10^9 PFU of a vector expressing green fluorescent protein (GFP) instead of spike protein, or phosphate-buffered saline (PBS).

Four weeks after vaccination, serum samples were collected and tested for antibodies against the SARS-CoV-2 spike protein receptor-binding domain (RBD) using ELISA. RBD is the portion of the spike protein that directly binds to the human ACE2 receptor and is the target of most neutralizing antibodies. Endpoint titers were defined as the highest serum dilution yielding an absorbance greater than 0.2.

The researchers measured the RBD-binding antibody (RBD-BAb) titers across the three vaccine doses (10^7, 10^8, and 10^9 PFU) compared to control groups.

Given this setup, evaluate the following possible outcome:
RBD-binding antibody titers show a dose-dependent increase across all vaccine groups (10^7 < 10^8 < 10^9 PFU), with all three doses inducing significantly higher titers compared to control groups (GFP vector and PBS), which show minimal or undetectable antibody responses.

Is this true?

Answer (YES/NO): YES